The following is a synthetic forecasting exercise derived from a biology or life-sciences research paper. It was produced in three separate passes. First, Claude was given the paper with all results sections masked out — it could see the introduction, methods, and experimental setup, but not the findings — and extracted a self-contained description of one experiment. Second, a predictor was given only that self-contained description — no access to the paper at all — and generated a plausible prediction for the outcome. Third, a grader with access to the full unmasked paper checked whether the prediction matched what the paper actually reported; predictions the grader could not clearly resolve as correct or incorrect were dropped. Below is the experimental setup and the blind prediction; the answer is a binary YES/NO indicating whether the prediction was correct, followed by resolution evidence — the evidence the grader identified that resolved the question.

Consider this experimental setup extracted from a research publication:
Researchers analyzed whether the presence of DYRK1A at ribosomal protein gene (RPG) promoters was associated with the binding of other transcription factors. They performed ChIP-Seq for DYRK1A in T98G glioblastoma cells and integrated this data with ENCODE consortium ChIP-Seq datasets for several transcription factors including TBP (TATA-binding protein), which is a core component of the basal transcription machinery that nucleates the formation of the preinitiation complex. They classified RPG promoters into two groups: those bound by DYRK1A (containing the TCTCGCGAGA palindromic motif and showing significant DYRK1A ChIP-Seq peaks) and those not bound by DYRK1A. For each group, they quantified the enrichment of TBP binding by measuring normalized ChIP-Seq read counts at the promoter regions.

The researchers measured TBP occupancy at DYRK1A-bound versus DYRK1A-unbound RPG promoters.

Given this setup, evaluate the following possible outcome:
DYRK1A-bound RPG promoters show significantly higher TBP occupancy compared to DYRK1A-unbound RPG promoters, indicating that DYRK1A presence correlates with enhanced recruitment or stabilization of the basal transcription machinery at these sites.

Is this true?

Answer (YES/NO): YES